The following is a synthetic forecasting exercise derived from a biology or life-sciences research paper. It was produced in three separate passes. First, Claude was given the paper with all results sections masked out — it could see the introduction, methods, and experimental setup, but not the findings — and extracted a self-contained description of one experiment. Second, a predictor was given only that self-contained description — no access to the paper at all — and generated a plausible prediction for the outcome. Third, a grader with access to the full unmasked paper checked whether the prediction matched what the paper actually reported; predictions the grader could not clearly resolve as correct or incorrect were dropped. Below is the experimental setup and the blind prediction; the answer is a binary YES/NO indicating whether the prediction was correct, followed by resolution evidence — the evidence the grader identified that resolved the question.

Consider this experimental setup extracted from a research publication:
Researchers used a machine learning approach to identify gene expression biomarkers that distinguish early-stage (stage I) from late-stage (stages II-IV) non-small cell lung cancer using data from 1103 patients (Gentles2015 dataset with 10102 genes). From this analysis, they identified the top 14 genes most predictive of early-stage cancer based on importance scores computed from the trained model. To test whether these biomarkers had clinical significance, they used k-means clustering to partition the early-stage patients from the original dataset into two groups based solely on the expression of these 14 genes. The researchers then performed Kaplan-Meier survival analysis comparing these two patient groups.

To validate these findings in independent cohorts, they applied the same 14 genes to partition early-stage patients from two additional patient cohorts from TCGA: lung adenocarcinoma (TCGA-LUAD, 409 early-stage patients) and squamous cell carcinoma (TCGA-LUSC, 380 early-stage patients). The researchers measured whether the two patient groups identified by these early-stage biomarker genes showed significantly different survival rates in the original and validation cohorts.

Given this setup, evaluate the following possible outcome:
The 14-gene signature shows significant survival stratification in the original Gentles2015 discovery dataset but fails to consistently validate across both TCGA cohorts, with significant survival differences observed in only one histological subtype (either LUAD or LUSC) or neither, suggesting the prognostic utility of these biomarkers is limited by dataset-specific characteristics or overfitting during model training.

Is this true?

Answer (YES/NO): NO